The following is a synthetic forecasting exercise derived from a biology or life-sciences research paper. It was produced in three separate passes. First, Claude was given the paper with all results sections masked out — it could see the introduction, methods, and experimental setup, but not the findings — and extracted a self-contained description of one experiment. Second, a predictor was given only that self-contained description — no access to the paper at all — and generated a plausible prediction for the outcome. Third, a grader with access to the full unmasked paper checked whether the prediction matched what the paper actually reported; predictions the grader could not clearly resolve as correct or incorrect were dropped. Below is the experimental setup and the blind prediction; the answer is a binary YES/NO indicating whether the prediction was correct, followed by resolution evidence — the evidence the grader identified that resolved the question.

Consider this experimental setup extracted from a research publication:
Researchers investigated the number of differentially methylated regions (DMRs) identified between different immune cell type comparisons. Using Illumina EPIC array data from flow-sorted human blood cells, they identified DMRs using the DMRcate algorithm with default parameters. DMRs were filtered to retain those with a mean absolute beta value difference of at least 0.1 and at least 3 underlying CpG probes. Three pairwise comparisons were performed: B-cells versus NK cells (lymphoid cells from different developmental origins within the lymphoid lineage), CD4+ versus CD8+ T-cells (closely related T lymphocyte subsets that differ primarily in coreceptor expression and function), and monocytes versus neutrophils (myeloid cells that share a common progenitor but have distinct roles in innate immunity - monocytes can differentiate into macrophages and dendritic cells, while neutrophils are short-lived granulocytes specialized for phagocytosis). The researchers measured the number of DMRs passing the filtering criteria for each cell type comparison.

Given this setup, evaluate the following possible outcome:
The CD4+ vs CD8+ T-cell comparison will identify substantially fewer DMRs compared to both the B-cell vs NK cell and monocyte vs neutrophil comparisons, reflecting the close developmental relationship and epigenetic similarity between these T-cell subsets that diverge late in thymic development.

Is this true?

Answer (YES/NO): YES